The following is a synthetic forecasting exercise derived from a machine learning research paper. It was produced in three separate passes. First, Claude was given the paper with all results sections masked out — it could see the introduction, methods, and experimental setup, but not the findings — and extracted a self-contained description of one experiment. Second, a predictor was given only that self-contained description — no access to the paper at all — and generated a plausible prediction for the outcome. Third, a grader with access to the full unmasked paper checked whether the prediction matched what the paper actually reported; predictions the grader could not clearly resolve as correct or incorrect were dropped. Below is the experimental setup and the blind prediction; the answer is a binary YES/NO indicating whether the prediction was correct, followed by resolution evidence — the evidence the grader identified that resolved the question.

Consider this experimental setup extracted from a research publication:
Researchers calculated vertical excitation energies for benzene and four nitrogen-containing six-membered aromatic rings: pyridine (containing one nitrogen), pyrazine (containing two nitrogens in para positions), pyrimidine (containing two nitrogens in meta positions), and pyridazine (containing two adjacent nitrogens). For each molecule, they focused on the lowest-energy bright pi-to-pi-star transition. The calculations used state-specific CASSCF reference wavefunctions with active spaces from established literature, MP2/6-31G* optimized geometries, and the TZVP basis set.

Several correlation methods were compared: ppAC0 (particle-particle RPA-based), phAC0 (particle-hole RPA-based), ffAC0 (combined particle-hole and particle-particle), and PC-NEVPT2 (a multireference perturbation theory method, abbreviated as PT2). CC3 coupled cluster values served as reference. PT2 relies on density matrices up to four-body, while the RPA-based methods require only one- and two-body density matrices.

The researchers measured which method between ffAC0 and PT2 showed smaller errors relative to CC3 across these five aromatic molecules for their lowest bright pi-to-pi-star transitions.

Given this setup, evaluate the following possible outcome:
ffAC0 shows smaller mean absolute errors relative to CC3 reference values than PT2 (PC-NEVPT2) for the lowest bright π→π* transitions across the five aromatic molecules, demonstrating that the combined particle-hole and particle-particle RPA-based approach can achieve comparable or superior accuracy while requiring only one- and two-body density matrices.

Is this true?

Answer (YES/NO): NO